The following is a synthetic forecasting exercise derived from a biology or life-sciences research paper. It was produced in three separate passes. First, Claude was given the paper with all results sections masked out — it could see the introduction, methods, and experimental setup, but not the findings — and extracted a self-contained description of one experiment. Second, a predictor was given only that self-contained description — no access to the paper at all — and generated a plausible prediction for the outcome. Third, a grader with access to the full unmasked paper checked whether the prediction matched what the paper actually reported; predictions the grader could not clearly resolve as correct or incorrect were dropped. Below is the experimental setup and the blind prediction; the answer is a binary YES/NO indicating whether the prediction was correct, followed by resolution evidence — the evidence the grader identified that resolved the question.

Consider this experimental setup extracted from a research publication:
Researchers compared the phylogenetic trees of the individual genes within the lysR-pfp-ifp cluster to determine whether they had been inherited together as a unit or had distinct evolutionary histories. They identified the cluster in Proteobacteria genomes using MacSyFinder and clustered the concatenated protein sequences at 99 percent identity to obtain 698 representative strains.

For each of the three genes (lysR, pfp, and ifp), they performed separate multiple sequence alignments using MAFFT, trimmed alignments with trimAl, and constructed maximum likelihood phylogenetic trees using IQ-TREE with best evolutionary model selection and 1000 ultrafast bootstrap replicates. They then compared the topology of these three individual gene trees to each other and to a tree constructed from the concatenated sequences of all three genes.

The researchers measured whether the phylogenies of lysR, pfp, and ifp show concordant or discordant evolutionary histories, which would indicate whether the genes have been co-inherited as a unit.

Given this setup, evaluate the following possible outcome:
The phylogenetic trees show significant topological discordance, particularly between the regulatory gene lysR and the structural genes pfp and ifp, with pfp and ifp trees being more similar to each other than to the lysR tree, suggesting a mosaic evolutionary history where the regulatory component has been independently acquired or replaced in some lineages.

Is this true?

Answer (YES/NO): NO